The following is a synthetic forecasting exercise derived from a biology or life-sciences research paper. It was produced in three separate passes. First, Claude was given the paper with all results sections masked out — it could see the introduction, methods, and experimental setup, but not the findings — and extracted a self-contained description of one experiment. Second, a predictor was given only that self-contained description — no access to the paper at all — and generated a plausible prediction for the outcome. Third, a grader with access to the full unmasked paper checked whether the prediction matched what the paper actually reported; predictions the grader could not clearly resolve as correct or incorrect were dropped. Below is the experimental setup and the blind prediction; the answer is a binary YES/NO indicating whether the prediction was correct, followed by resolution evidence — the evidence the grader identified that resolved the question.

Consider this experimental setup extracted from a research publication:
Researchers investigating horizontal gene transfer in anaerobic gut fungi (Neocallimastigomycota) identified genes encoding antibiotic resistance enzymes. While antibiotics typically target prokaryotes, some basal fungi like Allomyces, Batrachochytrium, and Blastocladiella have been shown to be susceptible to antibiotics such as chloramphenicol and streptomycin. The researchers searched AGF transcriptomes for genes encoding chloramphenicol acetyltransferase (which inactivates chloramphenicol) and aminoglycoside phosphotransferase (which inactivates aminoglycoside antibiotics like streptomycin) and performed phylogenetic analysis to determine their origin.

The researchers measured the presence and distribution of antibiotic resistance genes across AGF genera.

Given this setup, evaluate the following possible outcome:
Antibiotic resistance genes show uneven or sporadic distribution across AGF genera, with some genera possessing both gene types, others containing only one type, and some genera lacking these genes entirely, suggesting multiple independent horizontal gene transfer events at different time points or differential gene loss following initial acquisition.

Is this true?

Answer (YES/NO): NO